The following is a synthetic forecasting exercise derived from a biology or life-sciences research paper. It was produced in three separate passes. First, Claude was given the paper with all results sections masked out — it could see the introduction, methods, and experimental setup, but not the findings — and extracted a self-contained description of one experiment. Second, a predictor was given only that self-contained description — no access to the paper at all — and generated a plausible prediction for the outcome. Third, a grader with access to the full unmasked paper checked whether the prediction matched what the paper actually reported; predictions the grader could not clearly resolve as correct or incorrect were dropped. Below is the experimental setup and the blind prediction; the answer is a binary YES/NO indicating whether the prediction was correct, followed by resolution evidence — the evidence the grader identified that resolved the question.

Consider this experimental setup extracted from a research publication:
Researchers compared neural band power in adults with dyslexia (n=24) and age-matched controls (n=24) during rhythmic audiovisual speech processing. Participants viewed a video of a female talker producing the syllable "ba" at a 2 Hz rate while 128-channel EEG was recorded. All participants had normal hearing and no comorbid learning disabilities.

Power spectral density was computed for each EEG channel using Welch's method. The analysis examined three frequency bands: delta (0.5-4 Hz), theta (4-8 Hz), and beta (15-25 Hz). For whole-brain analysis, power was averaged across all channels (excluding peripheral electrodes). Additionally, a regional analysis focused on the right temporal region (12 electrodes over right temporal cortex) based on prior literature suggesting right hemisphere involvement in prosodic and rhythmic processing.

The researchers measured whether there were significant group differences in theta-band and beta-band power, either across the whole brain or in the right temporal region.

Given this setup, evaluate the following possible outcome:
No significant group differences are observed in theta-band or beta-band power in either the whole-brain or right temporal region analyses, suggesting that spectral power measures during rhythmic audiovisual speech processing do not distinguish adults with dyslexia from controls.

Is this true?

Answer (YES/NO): NO